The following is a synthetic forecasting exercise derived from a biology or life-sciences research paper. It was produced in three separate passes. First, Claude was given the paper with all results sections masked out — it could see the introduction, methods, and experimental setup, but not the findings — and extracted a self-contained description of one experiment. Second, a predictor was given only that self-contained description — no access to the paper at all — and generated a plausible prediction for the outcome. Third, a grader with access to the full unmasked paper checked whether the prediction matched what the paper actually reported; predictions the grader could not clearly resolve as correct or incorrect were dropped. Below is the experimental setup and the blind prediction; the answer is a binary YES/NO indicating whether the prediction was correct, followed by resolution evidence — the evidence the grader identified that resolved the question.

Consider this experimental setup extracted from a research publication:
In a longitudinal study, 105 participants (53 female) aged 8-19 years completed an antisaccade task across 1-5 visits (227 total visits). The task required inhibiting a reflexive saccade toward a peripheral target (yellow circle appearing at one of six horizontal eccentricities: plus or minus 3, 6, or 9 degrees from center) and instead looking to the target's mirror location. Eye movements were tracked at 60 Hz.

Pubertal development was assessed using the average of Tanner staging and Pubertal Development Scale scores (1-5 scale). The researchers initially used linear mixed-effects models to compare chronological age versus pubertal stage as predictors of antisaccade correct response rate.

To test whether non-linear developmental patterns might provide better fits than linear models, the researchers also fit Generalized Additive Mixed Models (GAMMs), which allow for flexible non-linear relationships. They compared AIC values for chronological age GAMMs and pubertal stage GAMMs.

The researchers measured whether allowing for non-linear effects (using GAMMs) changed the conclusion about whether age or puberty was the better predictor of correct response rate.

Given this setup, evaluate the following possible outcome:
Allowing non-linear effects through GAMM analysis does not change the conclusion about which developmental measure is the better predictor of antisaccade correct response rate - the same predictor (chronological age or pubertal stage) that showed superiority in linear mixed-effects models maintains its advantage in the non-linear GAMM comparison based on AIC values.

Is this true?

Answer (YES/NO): YES